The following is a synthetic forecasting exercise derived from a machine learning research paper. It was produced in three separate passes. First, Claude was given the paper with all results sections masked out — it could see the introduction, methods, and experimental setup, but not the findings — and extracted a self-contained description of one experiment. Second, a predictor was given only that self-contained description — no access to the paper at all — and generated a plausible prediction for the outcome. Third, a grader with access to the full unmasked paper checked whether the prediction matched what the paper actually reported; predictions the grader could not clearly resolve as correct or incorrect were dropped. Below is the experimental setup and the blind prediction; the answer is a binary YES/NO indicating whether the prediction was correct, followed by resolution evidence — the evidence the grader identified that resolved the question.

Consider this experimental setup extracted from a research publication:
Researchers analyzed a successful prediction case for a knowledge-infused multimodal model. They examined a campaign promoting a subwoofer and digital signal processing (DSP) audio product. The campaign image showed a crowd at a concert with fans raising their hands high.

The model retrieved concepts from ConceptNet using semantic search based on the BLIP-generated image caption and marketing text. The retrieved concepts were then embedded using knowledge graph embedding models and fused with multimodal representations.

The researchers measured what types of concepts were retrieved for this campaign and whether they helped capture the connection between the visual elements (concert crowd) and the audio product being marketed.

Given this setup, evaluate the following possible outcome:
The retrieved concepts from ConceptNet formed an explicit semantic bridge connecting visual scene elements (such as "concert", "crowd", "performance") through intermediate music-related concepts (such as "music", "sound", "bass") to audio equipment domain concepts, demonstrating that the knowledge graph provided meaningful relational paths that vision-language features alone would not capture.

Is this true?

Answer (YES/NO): NO